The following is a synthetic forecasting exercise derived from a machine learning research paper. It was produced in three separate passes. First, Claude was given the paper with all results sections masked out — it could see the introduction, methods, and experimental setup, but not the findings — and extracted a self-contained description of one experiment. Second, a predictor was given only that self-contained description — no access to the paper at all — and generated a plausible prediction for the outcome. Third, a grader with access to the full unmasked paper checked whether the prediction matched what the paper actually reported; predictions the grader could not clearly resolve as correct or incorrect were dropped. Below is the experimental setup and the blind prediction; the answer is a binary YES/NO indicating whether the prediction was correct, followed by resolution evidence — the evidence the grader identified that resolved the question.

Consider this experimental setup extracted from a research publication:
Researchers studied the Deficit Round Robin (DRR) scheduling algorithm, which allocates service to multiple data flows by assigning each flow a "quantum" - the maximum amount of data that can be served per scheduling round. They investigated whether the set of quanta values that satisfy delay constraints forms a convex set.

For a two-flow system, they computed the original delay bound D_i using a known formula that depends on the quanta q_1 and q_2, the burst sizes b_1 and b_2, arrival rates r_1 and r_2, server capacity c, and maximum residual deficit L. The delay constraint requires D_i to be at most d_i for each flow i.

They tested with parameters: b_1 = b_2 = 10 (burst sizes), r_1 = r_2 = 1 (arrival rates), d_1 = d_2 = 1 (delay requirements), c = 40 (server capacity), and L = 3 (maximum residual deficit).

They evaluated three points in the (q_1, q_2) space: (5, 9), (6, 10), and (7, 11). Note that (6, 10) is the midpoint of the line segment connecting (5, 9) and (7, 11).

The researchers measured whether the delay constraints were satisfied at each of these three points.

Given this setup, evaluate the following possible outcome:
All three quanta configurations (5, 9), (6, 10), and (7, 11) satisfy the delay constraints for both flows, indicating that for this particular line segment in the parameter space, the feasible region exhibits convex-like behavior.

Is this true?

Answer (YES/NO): NO